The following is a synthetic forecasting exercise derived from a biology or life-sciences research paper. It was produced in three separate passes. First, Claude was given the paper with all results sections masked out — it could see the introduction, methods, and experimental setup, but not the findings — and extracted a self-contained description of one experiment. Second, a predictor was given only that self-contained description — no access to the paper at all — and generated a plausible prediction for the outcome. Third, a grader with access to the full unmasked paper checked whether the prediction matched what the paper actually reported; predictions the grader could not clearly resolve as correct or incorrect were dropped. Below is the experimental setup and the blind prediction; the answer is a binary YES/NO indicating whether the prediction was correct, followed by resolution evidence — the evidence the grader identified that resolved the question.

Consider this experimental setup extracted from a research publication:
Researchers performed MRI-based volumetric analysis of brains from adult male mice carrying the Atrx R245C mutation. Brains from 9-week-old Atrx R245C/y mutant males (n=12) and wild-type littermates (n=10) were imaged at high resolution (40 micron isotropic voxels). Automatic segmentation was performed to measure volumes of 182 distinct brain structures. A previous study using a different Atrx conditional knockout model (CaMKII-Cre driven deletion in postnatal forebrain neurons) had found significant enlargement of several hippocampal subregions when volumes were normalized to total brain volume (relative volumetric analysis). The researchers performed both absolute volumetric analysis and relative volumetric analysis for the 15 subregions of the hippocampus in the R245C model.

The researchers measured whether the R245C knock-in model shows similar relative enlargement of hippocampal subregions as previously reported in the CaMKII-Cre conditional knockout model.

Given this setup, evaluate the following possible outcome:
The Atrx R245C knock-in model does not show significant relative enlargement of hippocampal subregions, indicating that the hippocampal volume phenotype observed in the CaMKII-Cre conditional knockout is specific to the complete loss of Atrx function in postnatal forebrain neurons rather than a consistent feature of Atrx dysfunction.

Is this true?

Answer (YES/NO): YES